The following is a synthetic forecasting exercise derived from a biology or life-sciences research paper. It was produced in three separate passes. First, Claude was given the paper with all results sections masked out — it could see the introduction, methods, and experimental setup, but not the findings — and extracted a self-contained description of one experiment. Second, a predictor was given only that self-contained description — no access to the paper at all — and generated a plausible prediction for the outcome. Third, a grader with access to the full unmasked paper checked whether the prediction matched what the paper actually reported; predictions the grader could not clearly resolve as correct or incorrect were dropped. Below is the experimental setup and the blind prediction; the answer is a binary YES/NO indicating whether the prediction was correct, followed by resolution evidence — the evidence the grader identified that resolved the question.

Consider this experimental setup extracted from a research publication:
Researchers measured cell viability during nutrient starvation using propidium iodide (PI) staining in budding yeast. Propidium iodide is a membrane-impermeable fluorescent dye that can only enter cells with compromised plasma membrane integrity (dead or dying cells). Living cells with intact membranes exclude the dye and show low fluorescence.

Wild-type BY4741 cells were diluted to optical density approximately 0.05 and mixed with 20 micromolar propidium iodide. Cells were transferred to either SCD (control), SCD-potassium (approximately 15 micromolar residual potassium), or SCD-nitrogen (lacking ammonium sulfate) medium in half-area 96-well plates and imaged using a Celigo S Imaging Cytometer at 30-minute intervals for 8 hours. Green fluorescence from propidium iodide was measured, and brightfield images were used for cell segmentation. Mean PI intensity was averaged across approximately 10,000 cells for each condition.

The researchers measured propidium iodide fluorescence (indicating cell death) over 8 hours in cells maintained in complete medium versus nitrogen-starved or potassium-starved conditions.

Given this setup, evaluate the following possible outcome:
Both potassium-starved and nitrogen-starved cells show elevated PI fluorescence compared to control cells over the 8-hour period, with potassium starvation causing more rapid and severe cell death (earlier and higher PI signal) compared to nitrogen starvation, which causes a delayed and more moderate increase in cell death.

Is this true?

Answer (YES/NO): NO